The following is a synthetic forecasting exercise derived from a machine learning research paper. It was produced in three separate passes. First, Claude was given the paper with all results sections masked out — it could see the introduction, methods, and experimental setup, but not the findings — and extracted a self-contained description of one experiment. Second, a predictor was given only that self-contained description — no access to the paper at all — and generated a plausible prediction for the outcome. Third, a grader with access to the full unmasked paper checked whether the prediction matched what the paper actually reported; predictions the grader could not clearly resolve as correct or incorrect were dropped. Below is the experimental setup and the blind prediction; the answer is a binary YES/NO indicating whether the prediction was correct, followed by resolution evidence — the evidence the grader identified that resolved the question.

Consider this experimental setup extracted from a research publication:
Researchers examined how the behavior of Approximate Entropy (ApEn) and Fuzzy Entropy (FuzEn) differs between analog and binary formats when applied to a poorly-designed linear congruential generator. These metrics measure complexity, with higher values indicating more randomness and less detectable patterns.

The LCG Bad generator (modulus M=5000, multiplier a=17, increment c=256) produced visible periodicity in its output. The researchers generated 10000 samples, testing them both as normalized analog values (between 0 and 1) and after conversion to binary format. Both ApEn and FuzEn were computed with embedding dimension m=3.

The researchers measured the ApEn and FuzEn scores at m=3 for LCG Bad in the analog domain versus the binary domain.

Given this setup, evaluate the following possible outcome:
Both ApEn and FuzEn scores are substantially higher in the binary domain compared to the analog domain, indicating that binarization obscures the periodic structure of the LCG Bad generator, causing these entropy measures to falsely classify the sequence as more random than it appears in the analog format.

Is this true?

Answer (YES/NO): YES